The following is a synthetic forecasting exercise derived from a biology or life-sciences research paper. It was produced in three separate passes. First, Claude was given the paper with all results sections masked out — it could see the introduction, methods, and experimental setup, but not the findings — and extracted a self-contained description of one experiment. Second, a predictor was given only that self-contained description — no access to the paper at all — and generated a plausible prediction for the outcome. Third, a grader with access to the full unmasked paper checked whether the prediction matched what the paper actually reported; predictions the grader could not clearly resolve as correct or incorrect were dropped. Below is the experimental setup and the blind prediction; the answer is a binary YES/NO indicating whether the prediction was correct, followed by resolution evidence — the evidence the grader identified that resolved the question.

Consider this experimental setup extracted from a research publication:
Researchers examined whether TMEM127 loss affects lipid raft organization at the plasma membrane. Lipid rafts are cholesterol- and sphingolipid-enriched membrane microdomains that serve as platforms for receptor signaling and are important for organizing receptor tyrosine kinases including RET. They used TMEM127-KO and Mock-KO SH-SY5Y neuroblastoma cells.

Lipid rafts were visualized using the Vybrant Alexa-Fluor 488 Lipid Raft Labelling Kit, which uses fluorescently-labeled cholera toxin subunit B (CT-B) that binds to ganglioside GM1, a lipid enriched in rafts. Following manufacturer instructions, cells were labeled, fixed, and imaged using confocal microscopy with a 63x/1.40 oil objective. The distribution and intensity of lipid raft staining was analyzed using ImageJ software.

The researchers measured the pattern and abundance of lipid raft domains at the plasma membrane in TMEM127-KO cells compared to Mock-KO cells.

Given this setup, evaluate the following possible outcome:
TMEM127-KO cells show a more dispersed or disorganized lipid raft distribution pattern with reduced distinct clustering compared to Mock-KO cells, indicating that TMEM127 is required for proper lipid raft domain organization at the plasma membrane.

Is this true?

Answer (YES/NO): YES